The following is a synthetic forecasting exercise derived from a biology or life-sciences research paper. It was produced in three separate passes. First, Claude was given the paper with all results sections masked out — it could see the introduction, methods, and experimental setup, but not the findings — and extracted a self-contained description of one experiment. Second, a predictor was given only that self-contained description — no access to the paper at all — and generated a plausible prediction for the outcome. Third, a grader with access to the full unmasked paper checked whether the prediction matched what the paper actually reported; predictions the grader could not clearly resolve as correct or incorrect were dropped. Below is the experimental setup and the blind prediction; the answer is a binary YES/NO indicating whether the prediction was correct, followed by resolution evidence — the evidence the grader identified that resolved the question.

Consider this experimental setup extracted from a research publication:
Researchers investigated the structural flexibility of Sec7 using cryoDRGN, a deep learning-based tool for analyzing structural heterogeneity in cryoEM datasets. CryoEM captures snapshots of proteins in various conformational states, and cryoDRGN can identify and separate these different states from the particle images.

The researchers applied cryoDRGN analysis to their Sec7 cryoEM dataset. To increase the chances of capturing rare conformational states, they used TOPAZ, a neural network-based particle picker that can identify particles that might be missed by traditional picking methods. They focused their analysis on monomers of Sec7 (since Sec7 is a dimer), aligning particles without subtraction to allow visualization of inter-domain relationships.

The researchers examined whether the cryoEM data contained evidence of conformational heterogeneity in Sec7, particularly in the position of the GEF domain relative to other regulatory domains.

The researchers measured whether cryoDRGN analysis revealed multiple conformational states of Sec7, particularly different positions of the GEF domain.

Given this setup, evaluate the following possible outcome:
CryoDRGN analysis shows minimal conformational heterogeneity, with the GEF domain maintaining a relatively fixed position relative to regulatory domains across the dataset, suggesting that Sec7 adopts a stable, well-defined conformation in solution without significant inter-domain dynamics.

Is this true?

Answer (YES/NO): NO